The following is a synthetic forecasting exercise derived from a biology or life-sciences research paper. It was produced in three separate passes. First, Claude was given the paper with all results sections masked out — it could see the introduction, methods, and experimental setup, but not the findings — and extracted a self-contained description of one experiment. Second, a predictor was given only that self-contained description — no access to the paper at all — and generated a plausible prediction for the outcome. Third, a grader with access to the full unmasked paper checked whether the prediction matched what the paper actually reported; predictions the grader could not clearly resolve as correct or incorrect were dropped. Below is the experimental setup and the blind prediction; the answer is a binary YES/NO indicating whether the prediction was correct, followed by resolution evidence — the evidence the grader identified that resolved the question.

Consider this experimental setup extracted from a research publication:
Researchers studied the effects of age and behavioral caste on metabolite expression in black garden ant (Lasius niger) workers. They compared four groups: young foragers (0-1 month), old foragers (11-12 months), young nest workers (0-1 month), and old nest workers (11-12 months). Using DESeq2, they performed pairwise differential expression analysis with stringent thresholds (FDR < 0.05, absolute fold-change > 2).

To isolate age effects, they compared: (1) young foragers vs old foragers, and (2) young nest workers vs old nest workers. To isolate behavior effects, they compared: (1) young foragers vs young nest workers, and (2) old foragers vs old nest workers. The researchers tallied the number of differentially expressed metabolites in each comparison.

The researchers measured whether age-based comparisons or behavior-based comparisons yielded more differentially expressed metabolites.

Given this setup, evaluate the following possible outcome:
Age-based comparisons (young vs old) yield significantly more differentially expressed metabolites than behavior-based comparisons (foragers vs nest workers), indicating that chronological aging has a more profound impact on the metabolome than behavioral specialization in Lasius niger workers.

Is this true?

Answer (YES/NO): NO